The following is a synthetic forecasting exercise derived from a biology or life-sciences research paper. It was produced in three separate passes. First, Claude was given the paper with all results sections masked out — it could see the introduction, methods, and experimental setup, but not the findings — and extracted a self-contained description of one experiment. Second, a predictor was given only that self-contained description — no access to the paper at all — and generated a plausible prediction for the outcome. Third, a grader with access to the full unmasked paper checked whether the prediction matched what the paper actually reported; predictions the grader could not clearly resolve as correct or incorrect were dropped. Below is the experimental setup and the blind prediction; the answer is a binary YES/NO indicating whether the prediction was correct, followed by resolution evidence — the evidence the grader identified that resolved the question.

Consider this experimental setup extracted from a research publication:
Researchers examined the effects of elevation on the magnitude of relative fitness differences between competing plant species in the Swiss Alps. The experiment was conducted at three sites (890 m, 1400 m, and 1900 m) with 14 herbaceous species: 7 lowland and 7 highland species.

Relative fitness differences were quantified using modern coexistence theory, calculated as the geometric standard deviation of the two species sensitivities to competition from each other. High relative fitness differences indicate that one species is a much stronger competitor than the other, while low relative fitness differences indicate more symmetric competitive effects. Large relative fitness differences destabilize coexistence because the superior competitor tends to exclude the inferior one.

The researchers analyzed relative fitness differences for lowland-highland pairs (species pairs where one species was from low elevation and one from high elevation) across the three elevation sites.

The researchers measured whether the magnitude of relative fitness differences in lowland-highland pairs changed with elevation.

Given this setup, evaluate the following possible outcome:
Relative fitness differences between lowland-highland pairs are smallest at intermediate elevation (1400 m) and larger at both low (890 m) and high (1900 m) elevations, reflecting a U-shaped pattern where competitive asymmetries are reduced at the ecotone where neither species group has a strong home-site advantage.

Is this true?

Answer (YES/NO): NO